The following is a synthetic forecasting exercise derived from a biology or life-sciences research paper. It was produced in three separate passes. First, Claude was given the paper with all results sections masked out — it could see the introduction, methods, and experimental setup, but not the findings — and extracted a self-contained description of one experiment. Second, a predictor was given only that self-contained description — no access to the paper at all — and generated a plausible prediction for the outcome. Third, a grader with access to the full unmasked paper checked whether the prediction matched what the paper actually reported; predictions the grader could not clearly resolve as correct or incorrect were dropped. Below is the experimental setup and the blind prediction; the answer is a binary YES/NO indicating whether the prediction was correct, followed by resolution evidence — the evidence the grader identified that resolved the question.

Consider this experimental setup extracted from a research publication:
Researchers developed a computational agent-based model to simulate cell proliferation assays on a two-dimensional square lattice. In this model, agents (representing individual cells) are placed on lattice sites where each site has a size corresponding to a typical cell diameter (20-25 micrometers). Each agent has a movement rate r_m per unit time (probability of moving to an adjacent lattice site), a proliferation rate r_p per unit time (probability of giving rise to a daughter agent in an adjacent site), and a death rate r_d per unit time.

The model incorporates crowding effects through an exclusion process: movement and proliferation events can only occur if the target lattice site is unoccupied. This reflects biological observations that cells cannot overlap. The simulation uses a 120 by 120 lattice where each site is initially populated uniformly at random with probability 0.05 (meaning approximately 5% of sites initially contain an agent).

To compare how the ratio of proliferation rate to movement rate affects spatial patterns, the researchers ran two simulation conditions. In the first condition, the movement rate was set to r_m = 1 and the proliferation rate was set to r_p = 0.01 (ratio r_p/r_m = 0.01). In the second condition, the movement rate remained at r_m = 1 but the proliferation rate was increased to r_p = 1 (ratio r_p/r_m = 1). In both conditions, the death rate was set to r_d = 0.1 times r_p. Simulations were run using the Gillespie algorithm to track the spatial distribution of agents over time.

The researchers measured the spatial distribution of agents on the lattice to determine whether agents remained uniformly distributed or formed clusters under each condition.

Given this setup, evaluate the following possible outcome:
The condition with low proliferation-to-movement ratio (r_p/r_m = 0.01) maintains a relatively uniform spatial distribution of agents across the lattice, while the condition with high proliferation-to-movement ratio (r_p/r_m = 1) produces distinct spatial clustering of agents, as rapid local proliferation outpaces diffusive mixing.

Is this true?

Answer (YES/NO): YES